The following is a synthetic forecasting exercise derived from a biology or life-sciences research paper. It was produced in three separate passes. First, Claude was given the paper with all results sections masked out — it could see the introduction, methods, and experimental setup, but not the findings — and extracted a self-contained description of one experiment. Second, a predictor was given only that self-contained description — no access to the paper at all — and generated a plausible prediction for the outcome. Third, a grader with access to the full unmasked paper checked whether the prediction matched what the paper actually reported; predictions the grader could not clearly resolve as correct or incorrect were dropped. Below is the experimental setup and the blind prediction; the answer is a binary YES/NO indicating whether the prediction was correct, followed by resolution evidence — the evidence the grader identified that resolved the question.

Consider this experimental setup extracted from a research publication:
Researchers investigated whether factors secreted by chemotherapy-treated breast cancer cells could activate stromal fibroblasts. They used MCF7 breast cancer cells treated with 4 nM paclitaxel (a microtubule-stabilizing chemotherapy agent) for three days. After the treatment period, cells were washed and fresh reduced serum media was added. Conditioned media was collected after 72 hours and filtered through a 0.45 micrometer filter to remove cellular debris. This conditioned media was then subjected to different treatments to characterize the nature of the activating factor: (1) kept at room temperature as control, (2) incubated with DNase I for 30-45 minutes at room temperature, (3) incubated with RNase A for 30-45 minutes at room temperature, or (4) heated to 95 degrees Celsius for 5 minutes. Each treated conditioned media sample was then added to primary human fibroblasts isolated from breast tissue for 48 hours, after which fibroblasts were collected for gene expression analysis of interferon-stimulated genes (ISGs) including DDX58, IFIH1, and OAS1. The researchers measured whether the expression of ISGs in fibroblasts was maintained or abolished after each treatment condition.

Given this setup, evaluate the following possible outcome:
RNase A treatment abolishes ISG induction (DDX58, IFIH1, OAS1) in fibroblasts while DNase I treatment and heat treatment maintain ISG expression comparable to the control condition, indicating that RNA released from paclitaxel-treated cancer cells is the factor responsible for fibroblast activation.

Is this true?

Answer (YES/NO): NO